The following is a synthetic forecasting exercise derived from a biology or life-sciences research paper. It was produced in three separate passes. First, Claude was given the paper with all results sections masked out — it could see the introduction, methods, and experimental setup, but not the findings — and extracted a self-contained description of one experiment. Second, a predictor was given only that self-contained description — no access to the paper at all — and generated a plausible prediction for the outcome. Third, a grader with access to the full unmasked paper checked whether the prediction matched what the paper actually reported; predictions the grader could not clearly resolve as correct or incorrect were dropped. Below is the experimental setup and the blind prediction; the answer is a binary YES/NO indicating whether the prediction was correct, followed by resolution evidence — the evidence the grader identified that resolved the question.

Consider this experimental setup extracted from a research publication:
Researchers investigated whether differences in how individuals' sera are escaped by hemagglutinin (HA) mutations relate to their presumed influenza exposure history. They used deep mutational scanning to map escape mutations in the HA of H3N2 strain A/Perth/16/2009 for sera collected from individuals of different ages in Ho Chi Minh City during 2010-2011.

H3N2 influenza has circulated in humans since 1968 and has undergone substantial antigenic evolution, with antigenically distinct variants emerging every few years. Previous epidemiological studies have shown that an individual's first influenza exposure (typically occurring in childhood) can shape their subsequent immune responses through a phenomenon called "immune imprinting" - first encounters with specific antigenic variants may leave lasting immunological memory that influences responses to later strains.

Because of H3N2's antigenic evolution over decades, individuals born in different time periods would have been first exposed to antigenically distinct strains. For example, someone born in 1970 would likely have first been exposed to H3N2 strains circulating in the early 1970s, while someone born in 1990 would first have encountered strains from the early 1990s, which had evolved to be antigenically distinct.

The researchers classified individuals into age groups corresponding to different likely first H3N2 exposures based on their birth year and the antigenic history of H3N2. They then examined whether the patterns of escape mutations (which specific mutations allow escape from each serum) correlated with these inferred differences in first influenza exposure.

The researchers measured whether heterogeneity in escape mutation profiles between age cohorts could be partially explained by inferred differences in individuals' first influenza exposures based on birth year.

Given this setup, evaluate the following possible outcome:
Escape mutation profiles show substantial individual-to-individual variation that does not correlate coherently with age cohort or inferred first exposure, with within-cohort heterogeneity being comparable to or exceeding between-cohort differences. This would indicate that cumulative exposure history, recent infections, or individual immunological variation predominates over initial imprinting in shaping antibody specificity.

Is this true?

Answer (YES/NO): NO